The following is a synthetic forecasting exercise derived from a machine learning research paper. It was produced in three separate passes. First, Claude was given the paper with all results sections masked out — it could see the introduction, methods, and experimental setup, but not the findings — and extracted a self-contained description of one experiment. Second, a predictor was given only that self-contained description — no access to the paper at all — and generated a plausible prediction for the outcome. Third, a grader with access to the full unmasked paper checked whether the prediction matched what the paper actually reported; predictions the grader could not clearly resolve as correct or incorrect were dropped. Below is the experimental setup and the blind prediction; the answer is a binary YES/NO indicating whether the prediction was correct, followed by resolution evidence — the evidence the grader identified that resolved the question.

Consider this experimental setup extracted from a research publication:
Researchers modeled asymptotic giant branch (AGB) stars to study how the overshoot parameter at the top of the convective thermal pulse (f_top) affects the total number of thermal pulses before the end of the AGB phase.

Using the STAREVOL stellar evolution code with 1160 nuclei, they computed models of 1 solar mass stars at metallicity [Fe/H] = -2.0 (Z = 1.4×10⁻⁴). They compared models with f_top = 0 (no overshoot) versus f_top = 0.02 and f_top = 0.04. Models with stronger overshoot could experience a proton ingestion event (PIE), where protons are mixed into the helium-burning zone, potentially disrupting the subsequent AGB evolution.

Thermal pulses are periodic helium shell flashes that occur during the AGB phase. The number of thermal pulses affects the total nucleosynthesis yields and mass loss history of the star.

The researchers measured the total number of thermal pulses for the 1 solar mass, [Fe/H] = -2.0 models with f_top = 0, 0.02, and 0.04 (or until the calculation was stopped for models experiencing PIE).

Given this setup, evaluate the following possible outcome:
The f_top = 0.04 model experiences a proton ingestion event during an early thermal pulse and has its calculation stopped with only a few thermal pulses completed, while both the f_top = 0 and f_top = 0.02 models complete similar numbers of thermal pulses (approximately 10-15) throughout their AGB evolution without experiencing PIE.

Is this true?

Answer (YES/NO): NO